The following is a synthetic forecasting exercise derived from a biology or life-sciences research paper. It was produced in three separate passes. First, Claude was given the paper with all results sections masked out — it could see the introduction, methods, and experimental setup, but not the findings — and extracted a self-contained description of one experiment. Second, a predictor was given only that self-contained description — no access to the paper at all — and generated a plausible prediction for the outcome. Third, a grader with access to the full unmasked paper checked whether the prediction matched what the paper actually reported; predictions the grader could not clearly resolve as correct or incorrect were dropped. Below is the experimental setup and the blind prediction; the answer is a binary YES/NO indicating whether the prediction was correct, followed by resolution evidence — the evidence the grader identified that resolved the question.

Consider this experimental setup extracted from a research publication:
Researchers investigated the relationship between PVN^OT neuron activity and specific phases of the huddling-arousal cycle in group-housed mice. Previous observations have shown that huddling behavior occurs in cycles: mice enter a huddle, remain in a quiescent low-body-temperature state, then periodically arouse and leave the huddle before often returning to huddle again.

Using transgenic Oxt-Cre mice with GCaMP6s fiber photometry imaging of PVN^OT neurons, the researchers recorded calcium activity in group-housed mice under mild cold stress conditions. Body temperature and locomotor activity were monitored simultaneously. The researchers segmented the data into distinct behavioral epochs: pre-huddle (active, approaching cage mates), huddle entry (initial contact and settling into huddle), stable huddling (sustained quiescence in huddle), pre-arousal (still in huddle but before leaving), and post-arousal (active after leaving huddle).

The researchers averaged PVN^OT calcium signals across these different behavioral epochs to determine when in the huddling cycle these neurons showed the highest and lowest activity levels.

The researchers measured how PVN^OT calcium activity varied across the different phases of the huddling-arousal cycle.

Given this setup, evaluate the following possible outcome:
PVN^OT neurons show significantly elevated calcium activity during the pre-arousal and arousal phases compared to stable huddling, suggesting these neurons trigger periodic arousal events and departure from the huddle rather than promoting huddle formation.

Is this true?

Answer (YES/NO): YES